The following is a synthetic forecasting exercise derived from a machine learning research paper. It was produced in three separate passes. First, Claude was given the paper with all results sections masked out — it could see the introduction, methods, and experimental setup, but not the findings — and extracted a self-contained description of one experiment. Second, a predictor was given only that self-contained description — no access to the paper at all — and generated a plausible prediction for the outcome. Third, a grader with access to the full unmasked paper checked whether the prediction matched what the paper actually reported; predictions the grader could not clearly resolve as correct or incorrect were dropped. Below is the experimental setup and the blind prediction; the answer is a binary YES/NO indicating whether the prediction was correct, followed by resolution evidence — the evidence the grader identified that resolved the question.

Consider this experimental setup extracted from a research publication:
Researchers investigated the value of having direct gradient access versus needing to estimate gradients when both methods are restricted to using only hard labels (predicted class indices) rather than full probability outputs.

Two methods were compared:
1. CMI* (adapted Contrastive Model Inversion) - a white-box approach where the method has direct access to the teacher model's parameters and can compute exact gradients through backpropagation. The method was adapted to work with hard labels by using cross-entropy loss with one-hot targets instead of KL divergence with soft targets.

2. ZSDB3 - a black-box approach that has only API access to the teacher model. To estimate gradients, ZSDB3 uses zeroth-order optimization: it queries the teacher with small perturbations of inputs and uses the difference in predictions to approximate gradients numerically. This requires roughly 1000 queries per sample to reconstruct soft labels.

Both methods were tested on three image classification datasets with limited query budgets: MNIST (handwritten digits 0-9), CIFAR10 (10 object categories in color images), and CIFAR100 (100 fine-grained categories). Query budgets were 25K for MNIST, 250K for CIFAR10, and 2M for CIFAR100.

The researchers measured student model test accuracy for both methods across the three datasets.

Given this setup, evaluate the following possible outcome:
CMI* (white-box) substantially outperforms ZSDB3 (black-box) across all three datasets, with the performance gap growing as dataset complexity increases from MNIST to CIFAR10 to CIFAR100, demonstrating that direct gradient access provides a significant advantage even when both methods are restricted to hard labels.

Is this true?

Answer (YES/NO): NO